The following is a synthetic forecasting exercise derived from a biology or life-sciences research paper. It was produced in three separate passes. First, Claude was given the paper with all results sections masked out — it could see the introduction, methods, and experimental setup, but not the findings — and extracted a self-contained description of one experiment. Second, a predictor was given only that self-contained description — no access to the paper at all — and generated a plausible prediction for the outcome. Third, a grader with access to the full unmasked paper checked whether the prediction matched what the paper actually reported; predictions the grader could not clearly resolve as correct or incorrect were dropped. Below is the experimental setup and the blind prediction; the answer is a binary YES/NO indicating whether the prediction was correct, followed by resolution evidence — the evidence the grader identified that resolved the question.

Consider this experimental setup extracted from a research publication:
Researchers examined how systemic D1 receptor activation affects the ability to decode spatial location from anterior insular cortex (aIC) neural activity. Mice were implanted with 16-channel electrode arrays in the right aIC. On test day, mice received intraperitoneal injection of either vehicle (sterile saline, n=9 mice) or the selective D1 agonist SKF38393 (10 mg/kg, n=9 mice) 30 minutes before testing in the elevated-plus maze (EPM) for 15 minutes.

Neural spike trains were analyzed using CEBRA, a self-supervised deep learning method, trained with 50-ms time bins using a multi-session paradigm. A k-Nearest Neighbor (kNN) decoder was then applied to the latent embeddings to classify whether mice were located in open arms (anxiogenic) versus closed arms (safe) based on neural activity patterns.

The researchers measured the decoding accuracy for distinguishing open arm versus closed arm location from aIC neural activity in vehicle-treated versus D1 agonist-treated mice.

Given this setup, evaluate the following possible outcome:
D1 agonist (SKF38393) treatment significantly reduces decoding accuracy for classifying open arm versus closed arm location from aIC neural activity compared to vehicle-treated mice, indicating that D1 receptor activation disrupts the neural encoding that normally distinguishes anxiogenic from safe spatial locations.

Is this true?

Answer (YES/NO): YES